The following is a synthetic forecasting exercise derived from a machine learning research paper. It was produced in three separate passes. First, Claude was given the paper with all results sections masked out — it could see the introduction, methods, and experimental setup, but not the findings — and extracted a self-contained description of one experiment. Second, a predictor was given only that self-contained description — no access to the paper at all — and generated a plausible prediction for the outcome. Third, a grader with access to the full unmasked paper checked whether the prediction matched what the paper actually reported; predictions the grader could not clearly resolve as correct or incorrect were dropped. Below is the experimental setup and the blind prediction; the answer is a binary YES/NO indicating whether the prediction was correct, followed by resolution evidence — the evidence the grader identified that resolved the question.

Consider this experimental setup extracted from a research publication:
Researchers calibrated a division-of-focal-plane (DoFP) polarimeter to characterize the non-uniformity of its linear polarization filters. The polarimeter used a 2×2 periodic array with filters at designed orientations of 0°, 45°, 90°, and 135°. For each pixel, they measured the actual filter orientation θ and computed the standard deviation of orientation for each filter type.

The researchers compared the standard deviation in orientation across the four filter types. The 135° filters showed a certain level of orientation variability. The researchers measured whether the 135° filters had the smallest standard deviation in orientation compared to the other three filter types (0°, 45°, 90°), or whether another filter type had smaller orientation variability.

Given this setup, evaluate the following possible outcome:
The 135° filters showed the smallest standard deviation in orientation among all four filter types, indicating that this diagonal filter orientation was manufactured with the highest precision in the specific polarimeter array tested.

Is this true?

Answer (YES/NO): YES